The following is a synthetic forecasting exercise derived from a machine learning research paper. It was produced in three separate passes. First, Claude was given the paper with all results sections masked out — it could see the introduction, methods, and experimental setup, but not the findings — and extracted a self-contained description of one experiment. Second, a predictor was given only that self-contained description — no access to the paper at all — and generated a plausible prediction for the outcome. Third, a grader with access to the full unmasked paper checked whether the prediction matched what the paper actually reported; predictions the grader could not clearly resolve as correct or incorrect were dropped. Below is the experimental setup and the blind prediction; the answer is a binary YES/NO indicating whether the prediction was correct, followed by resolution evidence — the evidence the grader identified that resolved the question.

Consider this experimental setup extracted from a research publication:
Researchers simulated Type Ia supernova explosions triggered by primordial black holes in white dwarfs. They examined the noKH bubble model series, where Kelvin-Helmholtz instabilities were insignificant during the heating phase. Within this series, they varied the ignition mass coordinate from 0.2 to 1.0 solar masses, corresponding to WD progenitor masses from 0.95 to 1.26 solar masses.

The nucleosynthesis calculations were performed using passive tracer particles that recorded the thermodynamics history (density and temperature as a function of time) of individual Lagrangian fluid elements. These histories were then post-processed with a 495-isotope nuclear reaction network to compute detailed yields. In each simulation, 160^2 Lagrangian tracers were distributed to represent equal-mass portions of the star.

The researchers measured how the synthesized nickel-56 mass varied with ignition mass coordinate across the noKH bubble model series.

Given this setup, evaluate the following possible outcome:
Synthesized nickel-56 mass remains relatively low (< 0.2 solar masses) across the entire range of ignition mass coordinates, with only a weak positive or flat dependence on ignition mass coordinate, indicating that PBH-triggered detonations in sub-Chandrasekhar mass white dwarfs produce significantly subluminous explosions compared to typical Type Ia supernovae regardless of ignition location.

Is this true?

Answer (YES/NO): NO